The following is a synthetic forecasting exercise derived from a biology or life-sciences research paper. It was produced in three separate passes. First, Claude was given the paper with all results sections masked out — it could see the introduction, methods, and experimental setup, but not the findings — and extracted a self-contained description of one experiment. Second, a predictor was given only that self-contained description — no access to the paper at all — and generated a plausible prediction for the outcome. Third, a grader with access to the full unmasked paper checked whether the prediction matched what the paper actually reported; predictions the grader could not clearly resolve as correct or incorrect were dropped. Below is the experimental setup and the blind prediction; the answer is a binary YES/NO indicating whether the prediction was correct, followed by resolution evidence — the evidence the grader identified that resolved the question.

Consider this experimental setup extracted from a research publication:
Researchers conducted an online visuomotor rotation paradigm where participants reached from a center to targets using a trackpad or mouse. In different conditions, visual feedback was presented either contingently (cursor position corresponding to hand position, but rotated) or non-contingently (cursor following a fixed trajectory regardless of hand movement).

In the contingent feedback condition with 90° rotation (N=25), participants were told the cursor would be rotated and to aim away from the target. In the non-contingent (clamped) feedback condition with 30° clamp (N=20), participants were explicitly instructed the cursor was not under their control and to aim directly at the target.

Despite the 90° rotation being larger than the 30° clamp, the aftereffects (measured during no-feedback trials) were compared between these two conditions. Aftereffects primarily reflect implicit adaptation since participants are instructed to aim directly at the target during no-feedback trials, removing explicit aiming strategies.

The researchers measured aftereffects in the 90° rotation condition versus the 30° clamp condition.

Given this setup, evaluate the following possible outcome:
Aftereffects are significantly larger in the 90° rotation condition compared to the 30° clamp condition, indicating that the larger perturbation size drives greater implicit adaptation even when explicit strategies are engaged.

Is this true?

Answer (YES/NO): NO